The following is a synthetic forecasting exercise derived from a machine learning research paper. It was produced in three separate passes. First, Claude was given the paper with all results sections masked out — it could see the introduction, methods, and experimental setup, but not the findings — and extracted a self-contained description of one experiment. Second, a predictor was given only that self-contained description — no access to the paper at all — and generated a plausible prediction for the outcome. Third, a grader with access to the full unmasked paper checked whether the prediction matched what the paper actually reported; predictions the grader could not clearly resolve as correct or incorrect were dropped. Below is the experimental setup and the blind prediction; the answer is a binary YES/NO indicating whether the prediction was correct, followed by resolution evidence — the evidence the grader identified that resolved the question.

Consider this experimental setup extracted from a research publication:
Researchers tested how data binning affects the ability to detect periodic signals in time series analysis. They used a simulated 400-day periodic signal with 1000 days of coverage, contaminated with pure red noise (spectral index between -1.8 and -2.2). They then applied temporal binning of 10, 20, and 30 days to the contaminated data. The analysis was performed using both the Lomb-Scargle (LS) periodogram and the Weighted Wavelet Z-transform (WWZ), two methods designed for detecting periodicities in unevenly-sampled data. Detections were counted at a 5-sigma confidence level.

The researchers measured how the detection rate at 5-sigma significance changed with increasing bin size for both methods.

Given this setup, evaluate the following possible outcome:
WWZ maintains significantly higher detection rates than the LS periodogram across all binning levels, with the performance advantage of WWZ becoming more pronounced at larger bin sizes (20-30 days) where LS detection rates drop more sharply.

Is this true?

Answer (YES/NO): NO